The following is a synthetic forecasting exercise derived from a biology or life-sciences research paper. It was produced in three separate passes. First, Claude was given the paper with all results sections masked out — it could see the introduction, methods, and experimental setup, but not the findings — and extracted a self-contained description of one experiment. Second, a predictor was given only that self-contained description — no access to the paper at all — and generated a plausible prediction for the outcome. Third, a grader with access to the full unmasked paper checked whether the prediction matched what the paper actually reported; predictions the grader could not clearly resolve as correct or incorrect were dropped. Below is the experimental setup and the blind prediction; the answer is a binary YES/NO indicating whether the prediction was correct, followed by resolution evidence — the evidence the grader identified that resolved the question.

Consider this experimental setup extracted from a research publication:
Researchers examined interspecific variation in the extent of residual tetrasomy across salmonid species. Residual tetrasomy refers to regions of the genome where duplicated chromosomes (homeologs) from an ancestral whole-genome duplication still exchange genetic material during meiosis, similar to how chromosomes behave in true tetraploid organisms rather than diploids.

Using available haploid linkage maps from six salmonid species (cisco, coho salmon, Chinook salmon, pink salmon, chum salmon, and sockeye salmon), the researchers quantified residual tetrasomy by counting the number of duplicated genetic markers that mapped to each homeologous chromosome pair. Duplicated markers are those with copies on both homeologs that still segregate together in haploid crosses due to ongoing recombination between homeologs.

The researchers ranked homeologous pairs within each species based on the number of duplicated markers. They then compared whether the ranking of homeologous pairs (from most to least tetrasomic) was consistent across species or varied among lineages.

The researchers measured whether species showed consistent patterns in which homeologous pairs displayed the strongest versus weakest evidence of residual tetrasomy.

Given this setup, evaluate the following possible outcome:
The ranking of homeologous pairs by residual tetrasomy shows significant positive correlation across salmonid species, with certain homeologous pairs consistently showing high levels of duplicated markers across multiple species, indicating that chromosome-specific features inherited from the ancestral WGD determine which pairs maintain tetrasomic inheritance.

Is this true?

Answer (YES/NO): YES